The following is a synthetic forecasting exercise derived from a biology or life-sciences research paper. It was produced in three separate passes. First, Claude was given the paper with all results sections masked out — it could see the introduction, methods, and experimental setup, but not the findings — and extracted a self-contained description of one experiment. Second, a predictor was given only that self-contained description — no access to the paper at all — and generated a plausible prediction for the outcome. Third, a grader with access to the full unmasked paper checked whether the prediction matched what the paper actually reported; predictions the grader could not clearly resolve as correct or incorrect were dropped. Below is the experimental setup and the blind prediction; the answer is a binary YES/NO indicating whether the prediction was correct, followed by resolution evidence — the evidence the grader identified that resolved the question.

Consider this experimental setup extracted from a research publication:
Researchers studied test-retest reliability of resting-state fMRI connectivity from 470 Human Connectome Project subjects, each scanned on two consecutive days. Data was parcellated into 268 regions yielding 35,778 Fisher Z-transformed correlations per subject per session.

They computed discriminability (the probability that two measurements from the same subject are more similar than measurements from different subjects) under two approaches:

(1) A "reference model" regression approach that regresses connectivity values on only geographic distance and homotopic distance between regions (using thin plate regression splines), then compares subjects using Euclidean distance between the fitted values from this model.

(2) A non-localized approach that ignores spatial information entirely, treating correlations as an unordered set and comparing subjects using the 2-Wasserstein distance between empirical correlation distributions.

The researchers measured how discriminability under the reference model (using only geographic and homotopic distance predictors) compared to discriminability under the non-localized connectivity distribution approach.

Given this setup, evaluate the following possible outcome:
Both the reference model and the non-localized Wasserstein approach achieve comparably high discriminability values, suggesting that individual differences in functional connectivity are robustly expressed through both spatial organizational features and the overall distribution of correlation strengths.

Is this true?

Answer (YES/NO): NO